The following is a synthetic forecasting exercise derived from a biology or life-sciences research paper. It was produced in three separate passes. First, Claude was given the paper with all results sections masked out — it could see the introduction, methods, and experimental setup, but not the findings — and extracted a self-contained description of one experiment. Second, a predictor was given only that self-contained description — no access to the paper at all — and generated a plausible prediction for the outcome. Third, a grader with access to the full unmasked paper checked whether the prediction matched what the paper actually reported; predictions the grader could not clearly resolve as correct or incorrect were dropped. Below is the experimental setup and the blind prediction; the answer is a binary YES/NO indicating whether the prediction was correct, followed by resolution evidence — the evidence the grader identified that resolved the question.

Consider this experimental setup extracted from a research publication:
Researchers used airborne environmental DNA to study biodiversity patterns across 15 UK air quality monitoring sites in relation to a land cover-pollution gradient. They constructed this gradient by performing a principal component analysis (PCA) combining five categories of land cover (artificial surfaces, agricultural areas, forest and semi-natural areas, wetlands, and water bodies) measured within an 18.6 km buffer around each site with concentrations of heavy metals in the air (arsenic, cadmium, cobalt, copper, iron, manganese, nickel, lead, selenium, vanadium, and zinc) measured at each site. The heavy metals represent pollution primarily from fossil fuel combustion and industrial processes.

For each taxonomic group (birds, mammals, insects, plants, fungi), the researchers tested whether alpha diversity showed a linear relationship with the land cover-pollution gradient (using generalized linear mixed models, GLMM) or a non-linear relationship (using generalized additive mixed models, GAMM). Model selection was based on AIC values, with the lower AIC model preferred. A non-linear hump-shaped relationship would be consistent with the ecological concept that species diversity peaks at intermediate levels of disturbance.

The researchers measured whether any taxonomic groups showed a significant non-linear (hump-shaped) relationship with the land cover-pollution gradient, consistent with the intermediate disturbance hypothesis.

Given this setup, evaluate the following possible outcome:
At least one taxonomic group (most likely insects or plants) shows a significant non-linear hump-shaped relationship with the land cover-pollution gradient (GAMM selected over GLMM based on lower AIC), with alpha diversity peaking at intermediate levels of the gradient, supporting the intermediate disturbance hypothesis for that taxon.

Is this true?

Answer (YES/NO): NO